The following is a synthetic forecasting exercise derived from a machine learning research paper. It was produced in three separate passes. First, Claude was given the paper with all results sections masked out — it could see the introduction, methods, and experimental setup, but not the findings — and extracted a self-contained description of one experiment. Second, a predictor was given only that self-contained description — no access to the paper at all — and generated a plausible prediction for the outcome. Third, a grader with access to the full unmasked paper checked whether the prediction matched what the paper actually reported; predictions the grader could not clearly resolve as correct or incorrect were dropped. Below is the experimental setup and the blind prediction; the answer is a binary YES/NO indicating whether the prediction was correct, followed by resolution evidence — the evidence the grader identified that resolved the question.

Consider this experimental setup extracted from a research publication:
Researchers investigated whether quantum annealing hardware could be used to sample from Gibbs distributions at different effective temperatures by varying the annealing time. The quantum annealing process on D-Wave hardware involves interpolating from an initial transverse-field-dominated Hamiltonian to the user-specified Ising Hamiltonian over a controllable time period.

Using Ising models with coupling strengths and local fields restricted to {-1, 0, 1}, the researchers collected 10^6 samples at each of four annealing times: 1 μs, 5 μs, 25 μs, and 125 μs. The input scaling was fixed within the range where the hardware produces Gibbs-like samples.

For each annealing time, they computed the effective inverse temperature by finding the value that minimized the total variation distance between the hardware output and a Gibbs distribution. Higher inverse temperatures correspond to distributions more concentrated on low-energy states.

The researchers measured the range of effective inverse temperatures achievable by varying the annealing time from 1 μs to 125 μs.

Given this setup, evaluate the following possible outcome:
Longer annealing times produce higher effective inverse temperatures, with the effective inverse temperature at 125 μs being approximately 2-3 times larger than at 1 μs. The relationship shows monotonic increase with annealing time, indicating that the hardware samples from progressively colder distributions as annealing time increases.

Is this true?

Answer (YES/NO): YES